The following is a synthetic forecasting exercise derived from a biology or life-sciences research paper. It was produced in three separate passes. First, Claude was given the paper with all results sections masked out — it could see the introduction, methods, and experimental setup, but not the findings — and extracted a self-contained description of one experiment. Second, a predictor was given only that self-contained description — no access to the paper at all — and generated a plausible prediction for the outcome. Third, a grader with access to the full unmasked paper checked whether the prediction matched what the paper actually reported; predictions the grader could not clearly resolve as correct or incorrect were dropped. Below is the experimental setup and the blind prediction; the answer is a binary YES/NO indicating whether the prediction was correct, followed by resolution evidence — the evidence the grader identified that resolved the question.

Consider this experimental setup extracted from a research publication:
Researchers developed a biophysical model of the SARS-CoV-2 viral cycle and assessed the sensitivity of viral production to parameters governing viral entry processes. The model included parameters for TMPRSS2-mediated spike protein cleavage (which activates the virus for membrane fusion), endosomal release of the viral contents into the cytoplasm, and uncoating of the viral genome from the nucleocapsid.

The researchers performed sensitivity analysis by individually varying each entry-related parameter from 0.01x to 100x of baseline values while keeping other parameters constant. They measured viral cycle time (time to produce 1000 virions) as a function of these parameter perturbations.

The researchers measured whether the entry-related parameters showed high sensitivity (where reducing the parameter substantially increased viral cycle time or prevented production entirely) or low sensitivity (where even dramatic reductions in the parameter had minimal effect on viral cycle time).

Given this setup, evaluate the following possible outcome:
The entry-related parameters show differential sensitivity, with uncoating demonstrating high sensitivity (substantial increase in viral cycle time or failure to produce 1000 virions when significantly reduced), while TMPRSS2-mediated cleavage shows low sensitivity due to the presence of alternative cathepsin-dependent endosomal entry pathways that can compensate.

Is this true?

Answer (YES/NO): NO